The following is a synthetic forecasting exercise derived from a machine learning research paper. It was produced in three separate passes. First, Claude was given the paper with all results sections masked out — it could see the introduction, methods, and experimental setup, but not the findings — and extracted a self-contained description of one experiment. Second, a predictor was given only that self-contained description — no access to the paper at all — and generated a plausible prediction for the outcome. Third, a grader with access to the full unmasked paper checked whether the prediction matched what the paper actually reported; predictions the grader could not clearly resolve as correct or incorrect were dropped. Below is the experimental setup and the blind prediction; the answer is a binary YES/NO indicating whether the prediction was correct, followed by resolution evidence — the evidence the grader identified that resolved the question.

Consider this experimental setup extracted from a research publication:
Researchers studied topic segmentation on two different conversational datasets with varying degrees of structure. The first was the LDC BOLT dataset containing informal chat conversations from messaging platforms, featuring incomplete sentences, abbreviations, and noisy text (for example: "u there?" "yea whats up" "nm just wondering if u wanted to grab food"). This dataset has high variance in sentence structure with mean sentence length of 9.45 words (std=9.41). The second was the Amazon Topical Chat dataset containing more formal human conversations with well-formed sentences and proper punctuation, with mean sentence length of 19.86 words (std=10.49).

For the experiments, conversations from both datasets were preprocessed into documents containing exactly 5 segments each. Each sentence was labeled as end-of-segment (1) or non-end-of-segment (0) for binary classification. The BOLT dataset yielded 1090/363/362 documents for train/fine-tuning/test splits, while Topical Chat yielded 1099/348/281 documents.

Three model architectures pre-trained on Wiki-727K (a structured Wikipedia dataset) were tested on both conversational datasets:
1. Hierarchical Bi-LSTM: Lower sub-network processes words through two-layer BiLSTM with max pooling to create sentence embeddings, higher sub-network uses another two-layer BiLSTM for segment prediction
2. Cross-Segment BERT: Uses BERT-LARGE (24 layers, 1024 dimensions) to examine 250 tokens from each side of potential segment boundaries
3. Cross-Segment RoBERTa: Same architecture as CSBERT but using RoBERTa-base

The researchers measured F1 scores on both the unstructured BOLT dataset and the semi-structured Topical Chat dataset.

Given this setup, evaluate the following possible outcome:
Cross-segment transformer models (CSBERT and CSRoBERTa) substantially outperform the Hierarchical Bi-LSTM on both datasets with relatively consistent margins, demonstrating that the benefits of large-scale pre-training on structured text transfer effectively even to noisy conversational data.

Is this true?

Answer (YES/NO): NO